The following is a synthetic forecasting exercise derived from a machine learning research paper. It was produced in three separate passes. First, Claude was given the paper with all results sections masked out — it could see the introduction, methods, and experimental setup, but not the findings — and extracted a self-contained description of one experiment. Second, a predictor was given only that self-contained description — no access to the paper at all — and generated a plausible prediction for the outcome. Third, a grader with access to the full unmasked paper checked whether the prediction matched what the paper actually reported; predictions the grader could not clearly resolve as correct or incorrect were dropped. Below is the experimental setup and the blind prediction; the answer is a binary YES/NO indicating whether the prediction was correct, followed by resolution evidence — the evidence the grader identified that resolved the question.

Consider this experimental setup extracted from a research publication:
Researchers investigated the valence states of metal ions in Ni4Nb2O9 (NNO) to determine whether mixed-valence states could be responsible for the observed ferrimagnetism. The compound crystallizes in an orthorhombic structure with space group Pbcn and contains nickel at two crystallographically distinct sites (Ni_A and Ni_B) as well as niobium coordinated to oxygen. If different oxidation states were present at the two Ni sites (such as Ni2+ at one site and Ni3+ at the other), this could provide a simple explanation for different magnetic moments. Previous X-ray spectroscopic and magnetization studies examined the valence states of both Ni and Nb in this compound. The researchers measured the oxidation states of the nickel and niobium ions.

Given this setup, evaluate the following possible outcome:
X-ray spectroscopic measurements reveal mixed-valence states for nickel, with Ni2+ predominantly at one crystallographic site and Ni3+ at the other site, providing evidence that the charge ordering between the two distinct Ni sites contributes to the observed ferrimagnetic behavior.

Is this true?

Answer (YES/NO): NO